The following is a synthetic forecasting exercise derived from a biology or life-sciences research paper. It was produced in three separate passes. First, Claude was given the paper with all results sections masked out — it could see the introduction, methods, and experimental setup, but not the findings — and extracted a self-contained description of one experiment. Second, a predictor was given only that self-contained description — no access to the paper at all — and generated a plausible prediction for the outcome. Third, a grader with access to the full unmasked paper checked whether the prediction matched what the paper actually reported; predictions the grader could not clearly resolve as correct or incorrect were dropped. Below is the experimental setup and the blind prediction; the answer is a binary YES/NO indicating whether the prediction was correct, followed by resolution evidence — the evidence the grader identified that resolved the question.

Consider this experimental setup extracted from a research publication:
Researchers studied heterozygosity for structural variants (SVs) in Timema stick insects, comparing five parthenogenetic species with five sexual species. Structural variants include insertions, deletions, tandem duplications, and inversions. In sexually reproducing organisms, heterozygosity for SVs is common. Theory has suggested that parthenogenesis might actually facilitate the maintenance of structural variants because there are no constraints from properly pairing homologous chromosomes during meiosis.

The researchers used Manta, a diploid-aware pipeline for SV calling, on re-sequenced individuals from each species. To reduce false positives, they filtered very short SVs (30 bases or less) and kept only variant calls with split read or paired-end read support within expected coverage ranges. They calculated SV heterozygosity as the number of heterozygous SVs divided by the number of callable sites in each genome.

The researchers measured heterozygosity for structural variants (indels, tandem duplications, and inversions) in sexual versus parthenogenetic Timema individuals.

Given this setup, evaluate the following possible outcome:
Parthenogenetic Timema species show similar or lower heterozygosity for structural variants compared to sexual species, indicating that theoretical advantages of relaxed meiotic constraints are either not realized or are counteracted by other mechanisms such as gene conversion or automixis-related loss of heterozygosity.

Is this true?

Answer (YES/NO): YES